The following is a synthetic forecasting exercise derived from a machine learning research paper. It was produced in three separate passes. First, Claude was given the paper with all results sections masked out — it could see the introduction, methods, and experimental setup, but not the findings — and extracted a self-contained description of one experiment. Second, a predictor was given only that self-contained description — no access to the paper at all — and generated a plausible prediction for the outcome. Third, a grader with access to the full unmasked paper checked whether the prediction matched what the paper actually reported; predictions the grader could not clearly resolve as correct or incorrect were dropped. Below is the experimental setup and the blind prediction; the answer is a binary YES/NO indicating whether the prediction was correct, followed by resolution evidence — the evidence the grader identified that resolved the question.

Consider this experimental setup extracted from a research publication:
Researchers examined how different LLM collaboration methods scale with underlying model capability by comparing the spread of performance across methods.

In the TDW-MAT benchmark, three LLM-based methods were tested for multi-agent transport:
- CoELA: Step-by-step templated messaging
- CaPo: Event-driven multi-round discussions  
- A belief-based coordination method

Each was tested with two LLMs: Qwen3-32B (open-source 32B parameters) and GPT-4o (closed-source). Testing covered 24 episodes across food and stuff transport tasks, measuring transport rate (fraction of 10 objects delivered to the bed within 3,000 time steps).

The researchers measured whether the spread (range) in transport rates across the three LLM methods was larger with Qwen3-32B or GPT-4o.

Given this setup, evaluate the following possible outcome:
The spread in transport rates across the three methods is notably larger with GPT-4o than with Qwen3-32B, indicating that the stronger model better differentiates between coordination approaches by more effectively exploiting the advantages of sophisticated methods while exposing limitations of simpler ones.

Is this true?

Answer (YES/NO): YES